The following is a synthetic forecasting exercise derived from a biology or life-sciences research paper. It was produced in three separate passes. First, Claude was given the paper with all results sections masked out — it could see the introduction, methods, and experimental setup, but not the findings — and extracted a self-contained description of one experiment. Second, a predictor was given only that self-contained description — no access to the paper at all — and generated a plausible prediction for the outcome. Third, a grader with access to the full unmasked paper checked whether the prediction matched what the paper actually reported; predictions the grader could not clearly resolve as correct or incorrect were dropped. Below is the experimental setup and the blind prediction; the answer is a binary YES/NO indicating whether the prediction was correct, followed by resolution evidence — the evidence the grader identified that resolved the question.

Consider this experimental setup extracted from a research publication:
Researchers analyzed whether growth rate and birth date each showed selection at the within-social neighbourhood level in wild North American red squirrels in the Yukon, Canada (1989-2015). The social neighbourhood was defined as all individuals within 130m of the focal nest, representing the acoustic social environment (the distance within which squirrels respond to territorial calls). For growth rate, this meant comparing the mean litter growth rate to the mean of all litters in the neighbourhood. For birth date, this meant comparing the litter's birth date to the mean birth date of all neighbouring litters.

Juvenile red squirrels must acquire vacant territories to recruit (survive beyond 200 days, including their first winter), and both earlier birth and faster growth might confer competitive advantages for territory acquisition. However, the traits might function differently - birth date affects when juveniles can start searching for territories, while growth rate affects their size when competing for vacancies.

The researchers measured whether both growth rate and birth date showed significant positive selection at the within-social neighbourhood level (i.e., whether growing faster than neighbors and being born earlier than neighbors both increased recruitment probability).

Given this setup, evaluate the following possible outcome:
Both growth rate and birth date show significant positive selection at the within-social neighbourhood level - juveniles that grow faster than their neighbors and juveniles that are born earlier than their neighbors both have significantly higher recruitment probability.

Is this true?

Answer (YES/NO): NO